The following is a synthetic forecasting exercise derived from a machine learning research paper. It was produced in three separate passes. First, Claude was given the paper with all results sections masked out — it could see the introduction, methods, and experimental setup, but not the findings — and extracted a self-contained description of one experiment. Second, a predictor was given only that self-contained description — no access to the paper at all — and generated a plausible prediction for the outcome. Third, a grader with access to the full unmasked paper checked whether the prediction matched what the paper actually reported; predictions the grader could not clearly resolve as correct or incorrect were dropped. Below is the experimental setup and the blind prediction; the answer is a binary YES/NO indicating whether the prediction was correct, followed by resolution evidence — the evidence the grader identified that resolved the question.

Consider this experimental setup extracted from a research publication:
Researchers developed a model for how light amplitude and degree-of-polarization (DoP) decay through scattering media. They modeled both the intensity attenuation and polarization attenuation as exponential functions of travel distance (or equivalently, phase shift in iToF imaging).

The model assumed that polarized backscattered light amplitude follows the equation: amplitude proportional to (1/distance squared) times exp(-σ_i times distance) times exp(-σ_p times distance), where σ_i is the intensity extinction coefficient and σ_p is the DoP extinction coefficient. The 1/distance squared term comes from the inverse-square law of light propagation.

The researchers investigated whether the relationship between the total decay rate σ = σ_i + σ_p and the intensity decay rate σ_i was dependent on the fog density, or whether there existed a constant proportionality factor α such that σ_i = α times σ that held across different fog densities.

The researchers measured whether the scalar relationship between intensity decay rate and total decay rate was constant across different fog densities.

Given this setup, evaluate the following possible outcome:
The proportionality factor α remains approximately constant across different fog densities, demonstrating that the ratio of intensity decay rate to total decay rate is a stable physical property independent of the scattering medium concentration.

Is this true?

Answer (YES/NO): YES